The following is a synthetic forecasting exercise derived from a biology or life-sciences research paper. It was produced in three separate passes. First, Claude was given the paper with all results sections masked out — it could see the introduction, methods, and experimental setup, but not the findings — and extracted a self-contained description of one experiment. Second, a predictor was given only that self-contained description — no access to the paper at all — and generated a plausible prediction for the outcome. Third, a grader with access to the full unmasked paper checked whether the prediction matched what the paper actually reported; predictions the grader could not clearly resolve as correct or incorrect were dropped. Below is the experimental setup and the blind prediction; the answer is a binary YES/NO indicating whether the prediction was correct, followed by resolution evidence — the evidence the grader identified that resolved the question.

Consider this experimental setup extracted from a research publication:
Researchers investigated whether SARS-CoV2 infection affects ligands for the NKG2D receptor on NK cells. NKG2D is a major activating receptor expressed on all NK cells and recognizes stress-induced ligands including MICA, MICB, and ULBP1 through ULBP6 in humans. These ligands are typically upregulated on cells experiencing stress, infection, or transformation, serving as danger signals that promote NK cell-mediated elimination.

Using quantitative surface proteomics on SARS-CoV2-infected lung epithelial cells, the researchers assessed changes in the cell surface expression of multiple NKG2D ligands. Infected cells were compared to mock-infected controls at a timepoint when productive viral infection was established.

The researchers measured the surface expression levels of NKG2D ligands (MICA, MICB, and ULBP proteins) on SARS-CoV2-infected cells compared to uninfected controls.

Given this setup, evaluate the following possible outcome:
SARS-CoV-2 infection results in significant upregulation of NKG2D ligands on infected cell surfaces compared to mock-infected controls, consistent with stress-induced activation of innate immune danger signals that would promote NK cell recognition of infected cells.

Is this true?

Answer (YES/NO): NO